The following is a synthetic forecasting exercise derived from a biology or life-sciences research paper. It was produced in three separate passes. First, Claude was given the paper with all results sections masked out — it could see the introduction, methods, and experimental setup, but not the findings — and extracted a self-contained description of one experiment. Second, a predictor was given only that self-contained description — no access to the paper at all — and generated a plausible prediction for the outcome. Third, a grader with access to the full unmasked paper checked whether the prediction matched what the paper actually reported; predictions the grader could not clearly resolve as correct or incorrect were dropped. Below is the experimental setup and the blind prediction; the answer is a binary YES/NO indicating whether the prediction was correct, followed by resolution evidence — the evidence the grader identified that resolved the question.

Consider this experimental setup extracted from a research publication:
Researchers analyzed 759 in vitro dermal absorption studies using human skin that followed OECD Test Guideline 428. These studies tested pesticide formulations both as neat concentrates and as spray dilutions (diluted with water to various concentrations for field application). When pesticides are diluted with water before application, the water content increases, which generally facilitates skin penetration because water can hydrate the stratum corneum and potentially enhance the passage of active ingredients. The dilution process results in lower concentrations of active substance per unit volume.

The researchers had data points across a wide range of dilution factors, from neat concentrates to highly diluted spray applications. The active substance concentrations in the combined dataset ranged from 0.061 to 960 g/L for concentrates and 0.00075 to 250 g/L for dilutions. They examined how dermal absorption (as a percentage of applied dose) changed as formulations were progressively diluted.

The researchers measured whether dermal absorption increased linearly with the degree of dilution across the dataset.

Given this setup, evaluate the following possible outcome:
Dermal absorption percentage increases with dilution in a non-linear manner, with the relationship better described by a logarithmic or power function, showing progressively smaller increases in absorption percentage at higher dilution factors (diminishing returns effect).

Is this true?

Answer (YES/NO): NO